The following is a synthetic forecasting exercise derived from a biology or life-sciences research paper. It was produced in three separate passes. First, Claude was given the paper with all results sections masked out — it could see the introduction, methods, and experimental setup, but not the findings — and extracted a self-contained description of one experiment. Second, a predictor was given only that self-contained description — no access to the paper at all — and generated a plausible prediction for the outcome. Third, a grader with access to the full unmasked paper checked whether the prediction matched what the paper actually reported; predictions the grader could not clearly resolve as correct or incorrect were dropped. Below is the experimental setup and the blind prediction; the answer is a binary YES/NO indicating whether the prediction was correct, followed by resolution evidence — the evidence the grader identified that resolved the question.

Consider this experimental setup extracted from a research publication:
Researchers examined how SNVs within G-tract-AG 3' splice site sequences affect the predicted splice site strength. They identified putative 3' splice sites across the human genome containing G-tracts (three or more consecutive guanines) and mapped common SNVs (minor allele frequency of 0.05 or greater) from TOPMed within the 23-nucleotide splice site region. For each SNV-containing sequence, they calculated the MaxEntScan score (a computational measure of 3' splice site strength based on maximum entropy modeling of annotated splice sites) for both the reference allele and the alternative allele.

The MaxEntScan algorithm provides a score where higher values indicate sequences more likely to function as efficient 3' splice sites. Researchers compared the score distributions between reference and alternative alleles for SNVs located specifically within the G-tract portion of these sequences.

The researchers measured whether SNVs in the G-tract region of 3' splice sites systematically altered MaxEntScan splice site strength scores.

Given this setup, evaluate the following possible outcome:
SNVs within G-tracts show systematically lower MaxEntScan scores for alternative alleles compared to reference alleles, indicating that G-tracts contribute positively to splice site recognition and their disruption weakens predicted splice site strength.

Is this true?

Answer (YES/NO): NO